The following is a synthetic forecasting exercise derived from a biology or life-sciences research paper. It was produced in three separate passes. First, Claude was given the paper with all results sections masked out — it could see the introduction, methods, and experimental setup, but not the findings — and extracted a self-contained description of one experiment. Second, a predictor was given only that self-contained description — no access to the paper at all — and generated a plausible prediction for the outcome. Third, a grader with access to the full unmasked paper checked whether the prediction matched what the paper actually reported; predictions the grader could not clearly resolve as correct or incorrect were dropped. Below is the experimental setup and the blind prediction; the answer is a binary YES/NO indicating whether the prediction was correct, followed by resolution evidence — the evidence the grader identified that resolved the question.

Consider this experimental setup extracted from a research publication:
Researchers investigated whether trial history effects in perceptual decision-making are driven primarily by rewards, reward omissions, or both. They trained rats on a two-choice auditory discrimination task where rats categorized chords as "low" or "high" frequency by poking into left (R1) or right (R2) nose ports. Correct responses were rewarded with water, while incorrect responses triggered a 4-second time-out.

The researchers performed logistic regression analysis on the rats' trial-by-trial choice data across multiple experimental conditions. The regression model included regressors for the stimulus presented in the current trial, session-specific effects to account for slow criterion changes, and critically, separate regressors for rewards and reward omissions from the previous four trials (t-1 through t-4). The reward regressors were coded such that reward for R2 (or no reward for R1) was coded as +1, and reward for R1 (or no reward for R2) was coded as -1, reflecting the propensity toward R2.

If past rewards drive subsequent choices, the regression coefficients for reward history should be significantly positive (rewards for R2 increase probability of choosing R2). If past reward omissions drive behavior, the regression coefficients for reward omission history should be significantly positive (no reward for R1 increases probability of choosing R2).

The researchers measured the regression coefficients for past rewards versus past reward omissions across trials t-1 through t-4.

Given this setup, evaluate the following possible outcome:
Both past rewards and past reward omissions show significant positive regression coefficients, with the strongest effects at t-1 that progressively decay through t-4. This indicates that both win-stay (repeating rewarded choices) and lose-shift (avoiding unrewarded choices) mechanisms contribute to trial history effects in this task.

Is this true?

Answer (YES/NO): NO